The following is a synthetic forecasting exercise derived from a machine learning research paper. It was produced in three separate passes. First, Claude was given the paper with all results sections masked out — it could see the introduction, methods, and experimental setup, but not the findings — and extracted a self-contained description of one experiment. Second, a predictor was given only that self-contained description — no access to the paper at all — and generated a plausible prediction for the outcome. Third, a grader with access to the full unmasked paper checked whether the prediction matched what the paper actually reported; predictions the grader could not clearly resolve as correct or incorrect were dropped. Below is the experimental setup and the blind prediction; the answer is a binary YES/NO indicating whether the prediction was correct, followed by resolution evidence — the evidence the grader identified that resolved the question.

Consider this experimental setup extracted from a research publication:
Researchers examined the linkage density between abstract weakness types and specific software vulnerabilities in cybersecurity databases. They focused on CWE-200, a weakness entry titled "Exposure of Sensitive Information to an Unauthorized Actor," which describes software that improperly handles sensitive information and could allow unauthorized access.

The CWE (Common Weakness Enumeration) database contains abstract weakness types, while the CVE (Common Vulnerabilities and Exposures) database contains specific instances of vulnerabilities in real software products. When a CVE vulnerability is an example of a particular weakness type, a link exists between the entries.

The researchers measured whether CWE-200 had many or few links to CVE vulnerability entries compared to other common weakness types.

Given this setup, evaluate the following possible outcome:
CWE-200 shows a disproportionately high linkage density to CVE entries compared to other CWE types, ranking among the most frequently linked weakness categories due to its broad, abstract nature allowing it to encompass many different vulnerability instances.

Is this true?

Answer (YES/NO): YES